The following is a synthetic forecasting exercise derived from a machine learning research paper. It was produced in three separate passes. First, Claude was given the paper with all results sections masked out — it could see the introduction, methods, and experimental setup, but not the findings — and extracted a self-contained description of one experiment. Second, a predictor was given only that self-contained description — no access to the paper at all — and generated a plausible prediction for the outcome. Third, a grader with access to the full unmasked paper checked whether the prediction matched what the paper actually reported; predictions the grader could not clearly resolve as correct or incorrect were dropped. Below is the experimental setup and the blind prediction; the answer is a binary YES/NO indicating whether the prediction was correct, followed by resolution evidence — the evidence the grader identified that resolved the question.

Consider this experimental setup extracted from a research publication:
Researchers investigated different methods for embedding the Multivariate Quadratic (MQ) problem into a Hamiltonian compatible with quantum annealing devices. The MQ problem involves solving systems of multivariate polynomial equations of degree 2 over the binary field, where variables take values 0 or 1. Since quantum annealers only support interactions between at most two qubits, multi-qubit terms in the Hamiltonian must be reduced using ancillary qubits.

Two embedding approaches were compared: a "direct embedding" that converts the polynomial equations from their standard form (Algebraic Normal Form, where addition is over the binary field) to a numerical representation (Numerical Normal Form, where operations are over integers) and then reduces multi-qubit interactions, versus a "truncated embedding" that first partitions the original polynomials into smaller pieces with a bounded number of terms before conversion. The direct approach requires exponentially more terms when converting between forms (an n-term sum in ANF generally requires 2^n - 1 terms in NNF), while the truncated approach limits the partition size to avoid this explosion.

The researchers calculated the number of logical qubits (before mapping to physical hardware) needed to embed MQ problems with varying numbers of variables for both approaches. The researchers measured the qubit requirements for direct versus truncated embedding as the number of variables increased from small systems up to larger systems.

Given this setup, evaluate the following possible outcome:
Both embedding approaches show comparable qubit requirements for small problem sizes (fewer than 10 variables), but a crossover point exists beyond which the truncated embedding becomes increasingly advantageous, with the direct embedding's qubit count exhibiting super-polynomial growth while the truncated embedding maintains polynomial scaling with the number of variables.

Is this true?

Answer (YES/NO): NO